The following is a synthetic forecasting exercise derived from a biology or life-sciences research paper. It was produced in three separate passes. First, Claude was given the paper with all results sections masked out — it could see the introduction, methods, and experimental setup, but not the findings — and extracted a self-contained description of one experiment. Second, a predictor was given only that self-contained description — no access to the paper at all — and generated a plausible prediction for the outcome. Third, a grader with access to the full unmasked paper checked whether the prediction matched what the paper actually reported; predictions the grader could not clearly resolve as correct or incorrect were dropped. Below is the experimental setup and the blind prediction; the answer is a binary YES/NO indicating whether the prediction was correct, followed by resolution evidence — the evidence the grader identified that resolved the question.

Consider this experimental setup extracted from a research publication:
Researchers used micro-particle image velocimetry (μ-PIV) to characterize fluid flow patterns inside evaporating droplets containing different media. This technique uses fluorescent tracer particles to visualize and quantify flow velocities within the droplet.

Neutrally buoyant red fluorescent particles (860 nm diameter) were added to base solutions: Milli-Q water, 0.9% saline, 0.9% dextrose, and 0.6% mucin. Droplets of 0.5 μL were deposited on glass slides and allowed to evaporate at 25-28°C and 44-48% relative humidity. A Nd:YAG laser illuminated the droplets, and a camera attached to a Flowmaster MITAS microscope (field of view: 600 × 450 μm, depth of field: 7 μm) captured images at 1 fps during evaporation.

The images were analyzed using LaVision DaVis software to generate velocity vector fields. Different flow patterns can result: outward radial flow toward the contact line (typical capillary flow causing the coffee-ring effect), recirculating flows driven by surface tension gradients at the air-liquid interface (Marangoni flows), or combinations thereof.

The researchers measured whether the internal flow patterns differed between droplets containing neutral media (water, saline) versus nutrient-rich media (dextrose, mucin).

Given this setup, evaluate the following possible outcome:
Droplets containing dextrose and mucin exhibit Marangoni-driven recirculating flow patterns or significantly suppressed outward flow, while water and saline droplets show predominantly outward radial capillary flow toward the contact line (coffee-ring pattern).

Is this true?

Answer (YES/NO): NO